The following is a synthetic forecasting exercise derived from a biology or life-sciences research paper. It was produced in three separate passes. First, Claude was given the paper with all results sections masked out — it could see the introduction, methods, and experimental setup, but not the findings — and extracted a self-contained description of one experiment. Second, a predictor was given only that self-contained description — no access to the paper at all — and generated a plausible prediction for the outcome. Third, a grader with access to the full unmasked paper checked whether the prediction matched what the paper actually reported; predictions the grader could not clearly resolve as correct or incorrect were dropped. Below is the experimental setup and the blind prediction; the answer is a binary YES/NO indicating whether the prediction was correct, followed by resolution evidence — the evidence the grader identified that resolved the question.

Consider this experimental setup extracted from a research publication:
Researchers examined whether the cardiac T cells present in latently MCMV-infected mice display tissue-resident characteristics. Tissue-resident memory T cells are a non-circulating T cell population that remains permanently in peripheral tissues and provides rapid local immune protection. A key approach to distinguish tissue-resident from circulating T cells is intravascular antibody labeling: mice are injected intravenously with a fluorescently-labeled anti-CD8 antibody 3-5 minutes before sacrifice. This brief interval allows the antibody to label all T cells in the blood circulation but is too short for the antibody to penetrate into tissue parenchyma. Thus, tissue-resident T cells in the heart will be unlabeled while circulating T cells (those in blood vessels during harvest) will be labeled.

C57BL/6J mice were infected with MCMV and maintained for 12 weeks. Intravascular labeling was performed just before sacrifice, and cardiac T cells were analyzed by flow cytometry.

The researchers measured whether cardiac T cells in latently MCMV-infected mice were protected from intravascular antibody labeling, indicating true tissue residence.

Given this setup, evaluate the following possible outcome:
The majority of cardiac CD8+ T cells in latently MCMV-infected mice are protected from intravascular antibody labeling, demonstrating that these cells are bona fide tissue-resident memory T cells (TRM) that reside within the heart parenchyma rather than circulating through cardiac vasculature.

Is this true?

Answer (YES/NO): YES